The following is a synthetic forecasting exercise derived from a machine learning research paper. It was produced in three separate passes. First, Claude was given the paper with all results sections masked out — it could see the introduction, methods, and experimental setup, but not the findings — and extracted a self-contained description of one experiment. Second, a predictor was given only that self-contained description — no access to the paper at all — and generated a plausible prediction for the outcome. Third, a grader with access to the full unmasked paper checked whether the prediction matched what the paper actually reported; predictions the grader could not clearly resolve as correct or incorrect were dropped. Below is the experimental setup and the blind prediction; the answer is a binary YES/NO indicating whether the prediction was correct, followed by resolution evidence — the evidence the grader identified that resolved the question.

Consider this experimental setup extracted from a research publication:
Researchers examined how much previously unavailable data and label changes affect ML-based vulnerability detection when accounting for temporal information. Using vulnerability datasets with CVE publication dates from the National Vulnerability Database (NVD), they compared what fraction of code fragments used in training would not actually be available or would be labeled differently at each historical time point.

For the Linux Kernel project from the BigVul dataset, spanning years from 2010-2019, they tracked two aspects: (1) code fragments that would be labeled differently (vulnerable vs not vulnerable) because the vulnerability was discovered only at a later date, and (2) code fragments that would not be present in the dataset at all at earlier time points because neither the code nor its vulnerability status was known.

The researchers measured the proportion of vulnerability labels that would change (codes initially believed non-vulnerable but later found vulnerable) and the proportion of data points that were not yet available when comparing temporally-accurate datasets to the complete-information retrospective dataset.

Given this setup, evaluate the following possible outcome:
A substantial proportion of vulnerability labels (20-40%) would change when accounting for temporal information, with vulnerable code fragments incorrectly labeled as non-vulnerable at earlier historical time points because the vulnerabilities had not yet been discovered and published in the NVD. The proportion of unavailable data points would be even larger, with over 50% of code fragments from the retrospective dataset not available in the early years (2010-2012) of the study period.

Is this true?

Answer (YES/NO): NO